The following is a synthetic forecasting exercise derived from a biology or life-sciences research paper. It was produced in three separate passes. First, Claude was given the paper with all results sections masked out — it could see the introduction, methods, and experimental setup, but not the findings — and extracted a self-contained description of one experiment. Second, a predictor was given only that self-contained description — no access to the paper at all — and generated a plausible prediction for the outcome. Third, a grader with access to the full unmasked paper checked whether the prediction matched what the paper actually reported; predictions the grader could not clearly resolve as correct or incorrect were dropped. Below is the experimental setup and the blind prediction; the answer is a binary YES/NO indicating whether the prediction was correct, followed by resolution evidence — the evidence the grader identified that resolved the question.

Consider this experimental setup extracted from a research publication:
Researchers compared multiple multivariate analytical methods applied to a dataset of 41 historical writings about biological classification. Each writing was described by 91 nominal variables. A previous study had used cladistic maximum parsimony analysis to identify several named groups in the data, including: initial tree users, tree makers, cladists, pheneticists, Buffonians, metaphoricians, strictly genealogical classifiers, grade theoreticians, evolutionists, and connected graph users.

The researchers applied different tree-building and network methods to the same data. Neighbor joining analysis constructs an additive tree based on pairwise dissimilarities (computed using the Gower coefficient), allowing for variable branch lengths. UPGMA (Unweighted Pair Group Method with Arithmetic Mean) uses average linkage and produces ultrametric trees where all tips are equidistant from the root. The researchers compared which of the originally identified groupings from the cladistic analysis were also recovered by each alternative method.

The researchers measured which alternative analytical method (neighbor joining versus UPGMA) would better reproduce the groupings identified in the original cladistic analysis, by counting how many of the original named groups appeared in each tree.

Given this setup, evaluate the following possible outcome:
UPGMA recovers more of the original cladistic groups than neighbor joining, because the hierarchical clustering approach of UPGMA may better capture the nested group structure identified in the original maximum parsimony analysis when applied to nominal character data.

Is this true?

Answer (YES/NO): NO